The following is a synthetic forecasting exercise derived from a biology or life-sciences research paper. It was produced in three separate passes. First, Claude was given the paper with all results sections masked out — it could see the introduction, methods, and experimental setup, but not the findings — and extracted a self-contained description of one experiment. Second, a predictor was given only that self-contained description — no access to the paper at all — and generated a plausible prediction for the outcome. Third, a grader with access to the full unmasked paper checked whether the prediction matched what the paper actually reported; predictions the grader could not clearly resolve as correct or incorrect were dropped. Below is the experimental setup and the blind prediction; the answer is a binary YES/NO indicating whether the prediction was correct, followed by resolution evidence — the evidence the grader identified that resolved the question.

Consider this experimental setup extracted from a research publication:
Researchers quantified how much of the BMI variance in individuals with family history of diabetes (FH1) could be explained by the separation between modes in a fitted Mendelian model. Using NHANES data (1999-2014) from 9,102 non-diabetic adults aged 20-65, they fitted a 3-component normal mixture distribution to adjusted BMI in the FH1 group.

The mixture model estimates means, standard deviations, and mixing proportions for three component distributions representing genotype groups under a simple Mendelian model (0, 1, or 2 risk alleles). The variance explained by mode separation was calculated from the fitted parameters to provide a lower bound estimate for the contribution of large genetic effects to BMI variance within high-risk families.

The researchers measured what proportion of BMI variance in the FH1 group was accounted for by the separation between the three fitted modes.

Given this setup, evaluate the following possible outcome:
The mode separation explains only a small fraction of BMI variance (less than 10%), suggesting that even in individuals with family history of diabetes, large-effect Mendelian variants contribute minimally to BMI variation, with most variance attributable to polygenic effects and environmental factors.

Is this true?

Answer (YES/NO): NO